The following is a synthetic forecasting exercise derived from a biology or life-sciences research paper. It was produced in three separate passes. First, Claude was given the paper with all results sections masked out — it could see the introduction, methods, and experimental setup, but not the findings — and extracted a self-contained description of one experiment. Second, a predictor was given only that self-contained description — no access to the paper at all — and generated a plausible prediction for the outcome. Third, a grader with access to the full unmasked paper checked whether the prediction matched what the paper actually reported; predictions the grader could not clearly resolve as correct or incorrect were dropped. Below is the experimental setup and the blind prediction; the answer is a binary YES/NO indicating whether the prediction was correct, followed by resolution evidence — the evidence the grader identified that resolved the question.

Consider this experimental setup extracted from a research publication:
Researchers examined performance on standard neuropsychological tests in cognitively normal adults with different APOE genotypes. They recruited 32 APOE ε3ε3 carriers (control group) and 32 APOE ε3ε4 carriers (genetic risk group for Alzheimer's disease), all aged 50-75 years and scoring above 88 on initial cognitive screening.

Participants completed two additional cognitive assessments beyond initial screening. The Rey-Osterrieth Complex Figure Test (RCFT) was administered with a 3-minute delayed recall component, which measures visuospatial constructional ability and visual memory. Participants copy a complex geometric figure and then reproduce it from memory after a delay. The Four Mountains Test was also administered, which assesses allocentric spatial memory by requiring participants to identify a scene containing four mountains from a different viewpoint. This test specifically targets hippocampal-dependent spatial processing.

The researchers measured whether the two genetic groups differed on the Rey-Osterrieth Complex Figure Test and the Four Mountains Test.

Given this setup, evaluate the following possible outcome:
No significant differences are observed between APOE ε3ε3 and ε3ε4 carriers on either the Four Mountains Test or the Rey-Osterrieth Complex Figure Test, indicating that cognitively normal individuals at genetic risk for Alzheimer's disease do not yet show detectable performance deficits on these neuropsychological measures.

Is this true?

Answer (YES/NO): YES